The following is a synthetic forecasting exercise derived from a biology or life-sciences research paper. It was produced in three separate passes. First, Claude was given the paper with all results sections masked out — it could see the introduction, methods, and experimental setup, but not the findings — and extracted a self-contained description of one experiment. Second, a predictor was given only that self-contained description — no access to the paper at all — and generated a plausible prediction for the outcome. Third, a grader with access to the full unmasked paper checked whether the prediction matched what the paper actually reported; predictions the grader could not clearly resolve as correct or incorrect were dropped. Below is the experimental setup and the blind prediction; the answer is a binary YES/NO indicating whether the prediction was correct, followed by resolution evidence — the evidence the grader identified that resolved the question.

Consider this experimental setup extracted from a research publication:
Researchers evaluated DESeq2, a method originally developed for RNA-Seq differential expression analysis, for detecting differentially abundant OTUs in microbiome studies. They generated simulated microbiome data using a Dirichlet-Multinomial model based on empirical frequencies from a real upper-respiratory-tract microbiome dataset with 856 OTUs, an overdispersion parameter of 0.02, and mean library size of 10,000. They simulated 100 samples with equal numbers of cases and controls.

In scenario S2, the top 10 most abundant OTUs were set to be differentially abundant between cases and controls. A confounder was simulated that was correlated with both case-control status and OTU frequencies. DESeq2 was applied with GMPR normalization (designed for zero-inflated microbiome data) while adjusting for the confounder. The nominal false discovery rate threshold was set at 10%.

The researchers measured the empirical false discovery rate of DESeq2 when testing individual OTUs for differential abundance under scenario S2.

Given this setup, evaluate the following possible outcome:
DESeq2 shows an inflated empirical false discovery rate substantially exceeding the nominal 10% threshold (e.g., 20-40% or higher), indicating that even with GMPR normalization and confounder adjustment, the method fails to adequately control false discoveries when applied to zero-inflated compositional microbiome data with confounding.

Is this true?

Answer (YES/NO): YES